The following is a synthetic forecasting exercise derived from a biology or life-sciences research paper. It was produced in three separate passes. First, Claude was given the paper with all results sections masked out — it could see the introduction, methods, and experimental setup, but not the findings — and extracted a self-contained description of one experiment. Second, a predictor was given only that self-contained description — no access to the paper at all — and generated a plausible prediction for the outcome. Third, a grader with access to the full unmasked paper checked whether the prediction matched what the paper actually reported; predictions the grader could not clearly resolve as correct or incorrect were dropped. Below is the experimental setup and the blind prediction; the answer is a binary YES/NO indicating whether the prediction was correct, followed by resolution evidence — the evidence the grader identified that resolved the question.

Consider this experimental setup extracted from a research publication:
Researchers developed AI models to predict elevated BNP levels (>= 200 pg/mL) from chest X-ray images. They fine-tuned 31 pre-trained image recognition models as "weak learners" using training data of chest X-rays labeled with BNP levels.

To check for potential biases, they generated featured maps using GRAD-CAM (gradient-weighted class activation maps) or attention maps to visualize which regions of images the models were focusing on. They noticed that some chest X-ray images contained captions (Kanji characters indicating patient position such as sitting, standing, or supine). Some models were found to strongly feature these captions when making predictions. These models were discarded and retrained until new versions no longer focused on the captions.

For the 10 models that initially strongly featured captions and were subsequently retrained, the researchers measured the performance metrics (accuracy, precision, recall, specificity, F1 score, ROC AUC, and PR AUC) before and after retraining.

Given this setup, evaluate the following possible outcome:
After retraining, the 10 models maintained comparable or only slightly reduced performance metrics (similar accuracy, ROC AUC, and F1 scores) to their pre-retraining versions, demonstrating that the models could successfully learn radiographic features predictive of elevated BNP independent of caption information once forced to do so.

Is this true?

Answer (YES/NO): NO